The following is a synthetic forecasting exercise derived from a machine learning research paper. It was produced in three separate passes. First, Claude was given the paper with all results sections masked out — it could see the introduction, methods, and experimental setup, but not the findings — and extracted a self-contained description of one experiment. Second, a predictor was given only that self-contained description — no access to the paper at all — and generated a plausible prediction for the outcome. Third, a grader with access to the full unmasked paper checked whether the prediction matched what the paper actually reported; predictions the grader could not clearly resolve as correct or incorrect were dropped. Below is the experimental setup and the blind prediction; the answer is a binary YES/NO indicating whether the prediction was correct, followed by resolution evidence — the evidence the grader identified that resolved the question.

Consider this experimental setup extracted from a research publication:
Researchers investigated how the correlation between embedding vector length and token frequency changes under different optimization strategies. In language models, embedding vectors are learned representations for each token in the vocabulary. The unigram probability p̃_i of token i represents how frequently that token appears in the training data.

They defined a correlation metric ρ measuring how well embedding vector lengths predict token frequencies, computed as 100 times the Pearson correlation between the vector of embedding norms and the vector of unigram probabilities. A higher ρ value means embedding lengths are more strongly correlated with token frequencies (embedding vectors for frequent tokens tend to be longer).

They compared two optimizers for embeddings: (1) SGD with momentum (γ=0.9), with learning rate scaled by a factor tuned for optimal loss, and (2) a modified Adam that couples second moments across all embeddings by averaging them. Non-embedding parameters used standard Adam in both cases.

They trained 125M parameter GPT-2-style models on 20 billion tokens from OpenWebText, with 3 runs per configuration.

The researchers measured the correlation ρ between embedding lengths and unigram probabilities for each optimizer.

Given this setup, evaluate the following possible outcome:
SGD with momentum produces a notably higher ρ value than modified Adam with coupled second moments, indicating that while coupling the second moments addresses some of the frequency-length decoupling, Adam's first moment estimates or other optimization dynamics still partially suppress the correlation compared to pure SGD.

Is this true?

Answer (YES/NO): NO